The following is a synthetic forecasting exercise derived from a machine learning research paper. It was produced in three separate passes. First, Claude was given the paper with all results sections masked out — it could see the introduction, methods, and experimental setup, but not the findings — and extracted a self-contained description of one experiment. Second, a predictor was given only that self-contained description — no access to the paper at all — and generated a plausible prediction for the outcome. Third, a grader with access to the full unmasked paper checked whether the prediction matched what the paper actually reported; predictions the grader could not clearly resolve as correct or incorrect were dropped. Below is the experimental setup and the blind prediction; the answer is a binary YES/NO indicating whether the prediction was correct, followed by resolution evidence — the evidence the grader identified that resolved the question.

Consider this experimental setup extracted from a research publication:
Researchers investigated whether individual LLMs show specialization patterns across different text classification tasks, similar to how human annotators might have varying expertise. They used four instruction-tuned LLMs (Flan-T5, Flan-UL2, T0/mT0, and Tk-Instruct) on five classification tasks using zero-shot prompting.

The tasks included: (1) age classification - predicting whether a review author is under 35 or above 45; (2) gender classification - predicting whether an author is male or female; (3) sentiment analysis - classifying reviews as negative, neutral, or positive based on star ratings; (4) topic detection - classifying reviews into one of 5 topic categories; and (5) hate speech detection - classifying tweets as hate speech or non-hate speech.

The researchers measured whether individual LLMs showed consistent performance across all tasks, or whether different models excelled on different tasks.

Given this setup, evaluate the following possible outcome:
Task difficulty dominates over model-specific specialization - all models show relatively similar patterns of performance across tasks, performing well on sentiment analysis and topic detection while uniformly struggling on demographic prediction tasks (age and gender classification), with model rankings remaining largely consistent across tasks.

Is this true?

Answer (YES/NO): NO